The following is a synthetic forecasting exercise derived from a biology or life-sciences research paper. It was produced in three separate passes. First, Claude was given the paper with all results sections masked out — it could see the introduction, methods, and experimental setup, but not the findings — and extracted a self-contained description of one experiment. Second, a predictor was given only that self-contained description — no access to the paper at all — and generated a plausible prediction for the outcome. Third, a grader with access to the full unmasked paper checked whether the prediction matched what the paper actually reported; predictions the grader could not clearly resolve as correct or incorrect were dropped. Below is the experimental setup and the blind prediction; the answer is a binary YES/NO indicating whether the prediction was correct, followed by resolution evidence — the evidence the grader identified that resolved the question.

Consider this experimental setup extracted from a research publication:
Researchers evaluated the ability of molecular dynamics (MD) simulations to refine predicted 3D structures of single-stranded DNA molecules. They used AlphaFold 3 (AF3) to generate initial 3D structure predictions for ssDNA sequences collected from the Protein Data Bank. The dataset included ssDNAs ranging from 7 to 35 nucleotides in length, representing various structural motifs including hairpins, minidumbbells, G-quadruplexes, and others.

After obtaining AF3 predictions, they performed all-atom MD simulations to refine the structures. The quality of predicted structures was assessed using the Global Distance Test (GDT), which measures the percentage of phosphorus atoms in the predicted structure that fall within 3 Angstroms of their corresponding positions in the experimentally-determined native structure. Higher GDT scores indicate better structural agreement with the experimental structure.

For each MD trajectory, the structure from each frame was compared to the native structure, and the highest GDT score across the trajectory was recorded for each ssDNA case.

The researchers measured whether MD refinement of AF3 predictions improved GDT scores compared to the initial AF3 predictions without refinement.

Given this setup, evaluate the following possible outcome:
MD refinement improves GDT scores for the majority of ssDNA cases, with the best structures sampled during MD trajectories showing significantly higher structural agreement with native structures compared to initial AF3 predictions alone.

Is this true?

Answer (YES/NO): YES